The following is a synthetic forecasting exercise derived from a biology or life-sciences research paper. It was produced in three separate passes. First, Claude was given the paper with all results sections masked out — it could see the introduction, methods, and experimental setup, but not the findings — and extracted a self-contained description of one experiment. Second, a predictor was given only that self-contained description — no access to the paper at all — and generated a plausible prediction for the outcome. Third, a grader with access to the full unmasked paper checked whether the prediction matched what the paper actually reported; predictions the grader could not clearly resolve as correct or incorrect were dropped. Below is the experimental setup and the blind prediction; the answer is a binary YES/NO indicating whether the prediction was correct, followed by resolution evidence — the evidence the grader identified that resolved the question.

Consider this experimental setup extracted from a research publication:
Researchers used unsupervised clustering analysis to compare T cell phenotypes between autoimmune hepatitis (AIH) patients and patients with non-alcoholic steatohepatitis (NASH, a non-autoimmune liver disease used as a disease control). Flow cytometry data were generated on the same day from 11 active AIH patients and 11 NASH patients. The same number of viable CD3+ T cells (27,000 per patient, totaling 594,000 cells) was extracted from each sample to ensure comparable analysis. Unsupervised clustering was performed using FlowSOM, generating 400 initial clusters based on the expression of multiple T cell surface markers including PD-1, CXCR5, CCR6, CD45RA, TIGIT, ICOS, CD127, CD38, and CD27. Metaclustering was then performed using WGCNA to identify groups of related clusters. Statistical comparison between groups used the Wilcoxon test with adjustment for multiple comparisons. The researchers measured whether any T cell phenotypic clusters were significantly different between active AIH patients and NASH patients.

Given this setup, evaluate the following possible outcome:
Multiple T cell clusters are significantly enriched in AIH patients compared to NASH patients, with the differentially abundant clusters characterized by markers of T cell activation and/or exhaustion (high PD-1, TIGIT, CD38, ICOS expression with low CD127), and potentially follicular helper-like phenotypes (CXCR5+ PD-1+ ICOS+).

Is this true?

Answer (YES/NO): NO